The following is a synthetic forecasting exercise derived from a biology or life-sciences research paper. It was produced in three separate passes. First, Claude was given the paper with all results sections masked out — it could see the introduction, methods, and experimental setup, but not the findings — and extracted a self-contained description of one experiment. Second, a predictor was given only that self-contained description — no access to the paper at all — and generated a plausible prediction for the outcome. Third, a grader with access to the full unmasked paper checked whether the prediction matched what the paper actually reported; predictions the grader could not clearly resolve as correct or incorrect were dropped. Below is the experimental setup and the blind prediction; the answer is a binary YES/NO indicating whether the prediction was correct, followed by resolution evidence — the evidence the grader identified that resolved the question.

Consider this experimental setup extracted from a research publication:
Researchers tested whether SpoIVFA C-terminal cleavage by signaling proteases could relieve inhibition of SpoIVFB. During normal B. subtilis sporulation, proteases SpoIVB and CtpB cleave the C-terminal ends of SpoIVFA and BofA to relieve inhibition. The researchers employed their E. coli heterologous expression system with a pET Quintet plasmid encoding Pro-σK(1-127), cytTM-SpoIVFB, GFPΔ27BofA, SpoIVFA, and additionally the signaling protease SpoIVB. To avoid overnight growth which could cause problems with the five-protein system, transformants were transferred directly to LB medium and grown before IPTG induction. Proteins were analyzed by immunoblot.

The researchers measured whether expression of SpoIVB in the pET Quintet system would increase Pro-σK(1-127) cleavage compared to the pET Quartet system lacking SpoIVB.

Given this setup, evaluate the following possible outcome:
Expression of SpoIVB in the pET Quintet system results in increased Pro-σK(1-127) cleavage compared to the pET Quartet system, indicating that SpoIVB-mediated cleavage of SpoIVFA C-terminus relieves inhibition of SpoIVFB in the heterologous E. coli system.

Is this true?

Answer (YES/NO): YES